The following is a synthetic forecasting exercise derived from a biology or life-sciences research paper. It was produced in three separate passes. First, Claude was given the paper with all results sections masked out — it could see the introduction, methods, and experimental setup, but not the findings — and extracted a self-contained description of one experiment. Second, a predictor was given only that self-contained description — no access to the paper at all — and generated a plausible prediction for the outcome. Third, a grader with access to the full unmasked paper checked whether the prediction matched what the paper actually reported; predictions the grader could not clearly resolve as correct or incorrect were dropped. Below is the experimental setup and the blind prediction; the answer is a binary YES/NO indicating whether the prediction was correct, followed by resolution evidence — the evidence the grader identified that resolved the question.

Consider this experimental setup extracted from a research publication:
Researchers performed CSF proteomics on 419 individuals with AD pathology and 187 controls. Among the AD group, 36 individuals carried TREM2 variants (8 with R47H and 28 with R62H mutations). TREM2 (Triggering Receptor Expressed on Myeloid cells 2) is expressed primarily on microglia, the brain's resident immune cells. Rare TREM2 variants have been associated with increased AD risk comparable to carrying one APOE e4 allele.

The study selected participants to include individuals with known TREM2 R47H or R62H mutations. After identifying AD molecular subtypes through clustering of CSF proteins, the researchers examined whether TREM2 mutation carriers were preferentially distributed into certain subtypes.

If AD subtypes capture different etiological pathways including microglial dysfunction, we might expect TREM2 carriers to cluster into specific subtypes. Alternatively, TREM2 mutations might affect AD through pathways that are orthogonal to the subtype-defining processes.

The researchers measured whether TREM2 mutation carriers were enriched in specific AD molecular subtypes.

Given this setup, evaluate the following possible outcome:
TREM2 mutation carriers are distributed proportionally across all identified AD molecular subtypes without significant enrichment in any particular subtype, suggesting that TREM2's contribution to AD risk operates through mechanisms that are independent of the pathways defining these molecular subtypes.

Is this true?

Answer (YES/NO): NO